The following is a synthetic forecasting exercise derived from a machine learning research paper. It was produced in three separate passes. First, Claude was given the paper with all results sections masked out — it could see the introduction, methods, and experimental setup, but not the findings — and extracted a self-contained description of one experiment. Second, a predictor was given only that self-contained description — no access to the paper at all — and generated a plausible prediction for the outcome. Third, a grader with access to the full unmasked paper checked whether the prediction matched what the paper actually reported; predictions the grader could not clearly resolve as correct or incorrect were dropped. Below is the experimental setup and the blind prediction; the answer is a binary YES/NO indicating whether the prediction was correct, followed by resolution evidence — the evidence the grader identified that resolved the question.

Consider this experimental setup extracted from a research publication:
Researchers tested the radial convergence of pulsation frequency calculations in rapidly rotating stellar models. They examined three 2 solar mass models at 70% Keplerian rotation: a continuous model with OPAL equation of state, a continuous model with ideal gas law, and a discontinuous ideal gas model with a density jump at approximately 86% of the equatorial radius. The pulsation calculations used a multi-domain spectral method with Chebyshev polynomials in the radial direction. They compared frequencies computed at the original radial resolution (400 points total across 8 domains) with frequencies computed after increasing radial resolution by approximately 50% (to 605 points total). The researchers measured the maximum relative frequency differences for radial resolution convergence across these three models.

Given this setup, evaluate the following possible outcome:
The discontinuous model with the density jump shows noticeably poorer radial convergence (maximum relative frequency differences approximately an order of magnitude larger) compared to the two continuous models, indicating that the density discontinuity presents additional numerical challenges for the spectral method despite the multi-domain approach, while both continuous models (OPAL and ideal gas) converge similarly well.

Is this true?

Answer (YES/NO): NO